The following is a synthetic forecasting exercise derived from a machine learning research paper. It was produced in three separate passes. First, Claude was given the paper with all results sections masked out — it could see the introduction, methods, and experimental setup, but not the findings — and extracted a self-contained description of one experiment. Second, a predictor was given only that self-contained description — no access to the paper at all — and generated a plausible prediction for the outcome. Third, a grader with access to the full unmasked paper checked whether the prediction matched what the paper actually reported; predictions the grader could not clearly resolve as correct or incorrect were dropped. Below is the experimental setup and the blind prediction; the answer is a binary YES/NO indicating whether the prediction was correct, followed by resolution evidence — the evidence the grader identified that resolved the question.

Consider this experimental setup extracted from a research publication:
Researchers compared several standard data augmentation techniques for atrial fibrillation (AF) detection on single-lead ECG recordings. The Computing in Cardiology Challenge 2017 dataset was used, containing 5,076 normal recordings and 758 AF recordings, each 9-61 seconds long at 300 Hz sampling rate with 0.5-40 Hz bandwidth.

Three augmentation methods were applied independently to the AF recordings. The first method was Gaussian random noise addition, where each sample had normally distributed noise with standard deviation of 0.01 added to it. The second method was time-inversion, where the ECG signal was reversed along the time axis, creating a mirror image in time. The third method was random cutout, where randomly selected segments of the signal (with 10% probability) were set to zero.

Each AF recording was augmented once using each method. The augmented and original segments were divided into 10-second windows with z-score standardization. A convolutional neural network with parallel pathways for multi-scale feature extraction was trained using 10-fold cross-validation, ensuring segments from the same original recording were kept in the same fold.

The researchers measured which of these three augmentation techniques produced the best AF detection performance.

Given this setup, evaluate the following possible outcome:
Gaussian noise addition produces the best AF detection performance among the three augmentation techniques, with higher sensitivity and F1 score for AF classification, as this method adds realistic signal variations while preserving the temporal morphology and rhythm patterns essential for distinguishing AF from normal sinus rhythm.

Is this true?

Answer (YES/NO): NO